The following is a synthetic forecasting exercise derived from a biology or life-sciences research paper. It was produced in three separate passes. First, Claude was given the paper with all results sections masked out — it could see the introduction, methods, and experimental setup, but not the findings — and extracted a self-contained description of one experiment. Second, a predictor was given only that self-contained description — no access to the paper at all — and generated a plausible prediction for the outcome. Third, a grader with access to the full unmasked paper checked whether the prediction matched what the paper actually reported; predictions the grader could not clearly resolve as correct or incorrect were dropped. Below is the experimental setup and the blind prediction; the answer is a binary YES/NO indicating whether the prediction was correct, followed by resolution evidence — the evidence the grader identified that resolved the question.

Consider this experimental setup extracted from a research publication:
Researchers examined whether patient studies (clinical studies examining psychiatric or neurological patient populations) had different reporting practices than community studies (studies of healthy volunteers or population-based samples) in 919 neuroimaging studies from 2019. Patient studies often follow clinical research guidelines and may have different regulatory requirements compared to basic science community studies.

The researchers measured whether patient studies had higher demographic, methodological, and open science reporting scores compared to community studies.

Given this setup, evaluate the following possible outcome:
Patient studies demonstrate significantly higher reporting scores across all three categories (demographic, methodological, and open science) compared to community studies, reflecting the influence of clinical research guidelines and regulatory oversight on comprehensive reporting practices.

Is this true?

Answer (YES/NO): NO